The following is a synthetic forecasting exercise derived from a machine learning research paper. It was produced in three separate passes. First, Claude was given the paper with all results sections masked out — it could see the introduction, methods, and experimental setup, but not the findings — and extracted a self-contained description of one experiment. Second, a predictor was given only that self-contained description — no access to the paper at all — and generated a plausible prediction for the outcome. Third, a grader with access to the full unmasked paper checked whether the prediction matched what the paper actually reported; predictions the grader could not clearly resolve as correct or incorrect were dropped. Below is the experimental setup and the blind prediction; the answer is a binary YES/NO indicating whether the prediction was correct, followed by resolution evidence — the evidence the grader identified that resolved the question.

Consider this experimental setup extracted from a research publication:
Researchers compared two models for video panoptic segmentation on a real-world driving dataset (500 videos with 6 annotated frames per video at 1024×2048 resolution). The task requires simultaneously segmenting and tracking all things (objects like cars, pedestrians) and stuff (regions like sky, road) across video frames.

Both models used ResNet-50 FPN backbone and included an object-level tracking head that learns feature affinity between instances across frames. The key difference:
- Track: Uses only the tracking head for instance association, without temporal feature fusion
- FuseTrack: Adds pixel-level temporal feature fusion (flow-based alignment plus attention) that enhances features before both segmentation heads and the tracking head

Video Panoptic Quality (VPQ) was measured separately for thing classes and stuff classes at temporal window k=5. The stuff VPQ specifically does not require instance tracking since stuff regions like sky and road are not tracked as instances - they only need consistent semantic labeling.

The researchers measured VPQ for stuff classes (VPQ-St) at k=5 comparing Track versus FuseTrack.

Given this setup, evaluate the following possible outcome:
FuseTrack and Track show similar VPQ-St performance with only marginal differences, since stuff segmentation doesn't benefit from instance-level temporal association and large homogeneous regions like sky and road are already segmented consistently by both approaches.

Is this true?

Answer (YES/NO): NO